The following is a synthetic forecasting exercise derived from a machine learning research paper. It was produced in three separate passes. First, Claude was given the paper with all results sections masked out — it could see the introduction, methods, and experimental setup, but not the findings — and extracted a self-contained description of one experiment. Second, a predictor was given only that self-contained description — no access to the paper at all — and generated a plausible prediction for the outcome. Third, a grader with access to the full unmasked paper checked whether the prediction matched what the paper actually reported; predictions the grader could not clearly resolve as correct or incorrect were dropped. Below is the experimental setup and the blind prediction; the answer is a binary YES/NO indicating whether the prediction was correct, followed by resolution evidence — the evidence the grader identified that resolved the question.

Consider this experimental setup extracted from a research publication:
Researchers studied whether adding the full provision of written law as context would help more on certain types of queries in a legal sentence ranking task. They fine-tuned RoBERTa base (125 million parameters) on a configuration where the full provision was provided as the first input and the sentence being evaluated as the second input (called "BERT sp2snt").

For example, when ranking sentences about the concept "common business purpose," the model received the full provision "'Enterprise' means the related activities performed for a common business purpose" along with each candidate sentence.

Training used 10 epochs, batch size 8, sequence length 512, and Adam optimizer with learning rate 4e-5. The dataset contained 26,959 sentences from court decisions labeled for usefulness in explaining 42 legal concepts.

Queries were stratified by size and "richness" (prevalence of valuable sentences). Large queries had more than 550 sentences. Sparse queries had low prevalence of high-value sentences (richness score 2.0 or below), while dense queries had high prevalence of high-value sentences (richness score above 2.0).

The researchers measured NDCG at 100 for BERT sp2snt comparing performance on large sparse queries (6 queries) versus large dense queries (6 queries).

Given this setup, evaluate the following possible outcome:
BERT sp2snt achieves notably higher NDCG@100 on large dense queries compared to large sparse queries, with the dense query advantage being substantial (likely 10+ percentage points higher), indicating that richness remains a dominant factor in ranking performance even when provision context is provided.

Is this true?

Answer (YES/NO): YES